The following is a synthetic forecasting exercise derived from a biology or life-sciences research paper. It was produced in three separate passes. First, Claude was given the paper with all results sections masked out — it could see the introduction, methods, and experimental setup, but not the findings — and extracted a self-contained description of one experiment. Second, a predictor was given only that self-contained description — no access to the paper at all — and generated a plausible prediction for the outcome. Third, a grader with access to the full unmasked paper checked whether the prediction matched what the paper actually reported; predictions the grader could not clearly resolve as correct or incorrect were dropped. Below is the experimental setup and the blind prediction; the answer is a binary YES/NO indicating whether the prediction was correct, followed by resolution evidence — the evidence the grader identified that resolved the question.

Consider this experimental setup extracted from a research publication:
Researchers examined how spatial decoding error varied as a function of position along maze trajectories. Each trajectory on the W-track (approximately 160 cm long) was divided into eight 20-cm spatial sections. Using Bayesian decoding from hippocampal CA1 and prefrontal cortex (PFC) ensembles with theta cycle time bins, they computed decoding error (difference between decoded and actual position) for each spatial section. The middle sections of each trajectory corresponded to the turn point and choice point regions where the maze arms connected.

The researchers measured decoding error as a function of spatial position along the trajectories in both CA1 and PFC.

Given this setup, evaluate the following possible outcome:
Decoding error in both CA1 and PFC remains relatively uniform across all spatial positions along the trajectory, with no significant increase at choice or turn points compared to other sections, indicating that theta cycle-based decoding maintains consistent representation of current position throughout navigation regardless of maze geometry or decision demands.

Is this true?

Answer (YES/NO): NO